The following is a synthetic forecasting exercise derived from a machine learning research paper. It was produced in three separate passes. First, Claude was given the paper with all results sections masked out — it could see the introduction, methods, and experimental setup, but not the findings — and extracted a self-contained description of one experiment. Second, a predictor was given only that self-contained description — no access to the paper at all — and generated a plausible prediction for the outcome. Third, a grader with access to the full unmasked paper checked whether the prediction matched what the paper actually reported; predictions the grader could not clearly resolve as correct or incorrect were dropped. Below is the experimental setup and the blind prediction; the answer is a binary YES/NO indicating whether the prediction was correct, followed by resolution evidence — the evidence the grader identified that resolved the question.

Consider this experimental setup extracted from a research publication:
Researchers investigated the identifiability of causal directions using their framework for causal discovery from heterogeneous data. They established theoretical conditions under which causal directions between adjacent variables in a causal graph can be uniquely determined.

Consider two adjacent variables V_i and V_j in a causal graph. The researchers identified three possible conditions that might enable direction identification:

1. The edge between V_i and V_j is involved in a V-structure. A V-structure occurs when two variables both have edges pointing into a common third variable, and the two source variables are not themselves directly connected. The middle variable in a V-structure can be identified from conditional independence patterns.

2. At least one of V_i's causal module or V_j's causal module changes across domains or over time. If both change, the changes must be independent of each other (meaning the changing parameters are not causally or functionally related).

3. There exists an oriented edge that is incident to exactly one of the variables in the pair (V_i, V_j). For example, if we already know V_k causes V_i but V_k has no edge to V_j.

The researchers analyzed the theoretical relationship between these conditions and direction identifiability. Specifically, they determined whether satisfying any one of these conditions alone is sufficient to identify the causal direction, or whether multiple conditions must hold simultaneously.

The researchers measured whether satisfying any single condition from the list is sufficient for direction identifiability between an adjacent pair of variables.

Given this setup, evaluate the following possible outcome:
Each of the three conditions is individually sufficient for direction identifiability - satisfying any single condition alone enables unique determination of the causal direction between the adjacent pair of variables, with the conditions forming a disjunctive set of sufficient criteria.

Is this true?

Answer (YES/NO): YES